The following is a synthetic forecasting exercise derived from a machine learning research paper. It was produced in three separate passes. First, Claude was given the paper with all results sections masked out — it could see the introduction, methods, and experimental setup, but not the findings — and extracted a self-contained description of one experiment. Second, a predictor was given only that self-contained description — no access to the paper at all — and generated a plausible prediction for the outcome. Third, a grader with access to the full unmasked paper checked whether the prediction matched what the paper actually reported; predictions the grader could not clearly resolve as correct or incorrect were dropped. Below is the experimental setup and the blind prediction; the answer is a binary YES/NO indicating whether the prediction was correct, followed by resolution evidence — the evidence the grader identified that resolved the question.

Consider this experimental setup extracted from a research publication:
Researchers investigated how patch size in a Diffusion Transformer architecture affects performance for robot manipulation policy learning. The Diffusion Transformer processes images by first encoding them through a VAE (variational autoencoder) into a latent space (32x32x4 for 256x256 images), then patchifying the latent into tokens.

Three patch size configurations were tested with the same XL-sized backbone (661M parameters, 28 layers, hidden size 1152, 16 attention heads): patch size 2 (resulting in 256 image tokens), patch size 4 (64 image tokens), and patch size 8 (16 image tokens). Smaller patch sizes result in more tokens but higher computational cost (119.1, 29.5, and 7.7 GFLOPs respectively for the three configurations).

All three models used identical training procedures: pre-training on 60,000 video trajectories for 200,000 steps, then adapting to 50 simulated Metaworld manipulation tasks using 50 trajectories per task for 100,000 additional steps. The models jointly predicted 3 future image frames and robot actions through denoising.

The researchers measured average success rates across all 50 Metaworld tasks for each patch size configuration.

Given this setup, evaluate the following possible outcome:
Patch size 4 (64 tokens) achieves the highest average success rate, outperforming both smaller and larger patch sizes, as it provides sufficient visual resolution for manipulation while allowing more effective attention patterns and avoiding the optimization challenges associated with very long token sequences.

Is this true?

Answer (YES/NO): NO